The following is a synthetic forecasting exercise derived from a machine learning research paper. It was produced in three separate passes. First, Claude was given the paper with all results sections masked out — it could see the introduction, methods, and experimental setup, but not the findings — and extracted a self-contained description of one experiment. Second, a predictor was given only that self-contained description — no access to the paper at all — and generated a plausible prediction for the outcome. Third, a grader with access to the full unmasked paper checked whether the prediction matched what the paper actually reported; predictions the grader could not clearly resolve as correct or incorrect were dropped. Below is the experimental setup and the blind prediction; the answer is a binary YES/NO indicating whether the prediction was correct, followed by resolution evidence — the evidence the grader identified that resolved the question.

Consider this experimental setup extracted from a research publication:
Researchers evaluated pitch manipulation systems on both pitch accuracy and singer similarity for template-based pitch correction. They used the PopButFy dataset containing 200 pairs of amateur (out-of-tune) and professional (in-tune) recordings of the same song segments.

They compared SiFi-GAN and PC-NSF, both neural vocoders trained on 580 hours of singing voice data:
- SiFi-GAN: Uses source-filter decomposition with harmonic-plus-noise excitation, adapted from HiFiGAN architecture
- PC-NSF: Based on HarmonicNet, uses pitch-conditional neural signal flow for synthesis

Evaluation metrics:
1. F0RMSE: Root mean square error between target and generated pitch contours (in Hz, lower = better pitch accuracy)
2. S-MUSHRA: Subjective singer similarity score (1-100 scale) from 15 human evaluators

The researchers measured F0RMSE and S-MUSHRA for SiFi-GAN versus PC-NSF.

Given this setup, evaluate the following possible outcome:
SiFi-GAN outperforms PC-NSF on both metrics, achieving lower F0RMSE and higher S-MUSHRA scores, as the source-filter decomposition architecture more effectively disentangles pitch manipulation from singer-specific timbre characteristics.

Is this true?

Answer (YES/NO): NO